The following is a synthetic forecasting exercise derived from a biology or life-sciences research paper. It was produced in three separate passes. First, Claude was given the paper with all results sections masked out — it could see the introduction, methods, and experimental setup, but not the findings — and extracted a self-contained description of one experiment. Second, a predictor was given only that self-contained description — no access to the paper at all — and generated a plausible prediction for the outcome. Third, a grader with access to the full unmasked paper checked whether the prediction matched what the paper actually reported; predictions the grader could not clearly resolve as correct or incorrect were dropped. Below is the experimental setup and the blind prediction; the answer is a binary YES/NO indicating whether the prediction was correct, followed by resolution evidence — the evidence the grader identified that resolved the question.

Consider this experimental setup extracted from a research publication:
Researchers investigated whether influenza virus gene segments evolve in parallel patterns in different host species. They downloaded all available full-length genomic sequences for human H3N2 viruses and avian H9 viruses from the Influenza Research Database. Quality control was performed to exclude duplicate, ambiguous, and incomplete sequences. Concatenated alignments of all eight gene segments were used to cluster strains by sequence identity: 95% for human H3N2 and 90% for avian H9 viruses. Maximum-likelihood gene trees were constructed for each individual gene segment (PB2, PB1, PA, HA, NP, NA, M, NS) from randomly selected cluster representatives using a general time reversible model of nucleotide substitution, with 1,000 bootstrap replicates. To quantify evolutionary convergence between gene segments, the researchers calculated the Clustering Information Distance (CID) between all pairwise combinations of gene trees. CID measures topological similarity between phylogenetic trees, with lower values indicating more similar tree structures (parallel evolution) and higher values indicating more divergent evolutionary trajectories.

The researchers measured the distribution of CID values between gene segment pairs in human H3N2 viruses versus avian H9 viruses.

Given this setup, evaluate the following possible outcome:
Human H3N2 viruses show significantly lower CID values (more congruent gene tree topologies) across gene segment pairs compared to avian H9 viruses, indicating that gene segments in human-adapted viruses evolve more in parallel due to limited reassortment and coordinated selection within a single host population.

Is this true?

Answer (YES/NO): YES